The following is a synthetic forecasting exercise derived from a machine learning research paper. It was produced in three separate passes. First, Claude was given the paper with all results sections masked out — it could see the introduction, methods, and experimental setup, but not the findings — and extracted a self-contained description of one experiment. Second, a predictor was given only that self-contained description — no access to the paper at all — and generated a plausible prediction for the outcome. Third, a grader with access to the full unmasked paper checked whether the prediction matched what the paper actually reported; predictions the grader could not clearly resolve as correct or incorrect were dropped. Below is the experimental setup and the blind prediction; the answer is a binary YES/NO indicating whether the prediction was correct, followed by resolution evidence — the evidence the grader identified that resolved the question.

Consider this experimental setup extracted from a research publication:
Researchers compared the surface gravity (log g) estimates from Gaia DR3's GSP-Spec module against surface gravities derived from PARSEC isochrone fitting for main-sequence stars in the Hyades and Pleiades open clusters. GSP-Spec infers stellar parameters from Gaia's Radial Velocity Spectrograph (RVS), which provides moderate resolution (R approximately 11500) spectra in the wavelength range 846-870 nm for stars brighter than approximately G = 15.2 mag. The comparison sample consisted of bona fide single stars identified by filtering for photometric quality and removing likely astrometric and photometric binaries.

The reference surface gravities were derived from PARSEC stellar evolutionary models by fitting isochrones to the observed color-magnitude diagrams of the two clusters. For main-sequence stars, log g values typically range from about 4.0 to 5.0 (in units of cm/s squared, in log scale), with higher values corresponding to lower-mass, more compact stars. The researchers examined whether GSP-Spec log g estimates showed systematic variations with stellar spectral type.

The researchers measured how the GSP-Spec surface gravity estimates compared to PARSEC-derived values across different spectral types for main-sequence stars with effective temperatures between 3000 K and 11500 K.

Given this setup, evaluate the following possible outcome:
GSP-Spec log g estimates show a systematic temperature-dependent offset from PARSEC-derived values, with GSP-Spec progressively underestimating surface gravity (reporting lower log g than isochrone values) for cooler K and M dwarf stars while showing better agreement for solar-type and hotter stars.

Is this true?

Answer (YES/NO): NO